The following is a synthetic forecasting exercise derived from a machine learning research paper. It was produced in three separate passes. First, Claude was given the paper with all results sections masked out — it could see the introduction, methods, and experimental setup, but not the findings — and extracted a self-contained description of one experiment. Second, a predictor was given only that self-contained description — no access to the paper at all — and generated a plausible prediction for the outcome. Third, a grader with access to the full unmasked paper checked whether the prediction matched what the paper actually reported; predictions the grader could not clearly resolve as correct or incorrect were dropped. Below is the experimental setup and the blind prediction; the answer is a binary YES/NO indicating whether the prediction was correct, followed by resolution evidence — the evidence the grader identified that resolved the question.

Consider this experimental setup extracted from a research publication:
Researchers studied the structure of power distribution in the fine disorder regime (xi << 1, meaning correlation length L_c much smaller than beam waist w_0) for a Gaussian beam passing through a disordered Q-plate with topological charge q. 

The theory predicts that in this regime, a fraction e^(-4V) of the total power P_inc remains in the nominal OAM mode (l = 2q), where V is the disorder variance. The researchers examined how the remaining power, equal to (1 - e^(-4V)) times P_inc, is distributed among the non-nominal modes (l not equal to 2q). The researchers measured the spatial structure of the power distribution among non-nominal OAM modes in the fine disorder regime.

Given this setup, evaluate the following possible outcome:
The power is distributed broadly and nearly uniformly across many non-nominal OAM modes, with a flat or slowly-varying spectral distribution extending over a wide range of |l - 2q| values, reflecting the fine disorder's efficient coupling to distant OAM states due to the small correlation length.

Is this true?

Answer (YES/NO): NO